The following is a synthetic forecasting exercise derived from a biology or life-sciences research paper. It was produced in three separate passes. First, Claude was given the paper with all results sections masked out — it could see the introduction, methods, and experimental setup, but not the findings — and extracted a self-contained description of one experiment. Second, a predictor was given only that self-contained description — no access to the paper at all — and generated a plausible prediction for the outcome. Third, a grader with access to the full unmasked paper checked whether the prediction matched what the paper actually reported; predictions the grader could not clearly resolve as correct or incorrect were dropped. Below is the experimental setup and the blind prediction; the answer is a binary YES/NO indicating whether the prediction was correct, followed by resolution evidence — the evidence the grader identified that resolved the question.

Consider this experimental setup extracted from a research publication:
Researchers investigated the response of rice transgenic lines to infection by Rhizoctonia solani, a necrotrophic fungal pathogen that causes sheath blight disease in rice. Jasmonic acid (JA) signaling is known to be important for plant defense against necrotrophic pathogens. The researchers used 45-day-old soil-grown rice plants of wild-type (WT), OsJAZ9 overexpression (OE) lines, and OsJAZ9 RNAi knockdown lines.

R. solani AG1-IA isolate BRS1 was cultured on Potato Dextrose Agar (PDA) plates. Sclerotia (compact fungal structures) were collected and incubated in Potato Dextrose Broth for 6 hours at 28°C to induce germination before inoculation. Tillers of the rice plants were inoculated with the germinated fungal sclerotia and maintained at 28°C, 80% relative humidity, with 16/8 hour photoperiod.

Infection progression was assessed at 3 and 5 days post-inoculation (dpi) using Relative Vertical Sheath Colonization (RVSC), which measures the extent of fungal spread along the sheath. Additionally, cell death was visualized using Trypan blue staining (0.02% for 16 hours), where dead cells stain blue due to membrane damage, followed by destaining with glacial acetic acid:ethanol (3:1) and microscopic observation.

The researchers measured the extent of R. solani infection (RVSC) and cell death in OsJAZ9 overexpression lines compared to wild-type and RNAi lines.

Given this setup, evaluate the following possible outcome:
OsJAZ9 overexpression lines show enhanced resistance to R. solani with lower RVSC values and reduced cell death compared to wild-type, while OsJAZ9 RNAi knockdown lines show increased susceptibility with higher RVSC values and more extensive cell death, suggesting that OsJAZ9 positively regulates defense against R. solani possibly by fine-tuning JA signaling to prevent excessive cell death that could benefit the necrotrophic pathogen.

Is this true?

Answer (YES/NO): YES